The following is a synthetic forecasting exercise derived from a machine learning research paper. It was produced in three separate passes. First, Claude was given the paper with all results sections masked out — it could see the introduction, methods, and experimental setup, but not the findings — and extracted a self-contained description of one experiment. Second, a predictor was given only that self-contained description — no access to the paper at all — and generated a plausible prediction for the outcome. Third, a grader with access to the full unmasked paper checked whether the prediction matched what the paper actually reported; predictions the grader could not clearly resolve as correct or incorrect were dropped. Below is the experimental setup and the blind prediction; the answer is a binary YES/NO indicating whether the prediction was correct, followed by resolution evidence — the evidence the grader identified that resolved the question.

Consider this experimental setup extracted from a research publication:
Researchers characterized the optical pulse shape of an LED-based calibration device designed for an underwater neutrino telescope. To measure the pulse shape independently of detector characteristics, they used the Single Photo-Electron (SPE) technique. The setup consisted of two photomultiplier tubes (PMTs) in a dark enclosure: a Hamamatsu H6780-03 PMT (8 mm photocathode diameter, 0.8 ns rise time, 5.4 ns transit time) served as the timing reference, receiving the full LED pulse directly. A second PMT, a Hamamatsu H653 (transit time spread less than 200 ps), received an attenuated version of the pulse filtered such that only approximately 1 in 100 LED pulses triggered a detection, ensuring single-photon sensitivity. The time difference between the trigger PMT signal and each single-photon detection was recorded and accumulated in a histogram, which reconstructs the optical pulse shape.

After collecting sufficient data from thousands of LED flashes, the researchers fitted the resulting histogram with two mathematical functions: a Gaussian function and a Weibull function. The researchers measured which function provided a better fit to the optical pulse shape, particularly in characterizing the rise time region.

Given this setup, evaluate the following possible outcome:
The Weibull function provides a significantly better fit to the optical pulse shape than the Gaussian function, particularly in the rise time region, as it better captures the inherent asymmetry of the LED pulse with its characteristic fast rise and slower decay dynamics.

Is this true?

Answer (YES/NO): YES